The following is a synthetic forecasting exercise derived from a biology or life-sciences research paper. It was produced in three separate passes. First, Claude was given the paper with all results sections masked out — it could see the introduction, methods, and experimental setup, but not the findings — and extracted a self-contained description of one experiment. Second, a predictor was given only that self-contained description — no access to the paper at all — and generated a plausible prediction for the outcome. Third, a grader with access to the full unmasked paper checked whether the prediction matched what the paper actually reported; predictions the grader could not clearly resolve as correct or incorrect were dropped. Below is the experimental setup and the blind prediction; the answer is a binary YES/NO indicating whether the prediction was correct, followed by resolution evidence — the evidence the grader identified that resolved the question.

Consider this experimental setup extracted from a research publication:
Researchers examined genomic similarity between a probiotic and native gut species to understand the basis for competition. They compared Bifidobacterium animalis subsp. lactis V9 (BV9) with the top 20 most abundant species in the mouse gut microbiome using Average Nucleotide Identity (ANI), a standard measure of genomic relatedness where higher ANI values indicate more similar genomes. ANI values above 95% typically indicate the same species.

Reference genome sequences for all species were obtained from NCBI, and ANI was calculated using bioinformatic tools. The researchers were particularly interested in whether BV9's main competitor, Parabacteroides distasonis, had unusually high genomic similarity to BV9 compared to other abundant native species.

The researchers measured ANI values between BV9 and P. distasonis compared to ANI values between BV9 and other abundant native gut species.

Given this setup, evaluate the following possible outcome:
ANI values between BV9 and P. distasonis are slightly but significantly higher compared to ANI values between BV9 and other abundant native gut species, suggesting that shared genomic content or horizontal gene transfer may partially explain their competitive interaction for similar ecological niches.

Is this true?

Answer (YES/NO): NO